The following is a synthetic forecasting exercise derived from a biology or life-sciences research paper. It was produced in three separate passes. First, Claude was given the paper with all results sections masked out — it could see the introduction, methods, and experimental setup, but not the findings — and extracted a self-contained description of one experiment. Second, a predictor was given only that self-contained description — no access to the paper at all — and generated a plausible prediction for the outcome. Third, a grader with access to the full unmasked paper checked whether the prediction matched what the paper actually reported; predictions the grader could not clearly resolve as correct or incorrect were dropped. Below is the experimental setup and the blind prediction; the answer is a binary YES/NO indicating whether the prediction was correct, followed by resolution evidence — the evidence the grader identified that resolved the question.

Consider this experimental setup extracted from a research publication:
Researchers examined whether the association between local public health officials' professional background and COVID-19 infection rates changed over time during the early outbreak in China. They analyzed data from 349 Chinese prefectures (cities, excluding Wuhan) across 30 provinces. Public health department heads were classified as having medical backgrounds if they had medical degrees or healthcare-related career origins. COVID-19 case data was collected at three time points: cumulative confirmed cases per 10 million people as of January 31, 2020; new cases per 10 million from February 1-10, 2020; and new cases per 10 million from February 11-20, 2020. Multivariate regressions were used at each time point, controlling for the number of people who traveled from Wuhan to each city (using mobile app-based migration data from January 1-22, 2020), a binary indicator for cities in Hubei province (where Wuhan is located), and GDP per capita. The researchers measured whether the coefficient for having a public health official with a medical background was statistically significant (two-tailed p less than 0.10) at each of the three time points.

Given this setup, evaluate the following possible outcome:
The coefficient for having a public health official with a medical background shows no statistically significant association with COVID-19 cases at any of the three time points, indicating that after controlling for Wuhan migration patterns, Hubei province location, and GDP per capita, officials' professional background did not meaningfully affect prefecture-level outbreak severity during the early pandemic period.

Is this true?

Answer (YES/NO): NO